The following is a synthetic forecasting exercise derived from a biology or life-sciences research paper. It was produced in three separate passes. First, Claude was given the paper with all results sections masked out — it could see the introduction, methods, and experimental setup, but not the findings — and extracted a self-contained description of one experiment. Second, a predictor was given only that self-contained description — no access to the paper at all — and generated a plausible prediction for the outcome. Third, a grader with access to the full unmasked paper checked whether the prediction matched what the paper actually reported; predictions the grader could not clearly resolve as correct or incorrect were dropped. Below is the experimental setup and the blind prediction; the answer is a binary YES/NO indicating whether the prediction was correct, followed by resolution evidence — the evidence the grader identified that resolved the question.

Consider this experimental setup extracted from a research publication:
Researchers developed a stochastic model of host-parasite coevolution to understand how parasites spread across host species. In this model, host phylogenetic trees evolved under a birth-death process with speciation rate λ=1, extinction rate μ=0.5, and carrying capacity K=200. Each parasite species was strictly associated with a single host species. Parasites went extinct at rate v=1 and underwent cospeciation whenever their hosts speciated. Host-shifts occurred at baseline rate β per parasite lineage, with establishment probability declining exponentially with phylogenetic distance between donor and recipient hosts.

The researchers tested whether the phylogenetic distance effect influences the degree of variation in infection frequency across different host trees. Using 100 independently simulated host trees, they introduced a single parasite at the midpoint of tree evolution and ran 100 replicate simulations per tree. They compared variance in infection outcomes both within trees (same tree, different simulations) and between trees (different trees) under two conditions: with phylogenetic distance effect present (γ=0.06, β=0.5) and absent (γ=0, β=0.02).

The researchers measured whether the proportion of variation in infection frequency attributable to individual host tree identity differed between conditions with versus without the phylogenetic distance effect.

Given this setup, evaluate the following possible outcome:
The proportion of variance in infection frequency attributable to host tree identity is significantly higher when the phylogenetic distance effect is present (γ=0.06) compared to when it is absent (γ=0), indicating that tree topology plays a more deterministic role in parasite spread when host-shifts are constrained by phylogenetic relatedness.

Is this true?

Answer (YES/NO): YES